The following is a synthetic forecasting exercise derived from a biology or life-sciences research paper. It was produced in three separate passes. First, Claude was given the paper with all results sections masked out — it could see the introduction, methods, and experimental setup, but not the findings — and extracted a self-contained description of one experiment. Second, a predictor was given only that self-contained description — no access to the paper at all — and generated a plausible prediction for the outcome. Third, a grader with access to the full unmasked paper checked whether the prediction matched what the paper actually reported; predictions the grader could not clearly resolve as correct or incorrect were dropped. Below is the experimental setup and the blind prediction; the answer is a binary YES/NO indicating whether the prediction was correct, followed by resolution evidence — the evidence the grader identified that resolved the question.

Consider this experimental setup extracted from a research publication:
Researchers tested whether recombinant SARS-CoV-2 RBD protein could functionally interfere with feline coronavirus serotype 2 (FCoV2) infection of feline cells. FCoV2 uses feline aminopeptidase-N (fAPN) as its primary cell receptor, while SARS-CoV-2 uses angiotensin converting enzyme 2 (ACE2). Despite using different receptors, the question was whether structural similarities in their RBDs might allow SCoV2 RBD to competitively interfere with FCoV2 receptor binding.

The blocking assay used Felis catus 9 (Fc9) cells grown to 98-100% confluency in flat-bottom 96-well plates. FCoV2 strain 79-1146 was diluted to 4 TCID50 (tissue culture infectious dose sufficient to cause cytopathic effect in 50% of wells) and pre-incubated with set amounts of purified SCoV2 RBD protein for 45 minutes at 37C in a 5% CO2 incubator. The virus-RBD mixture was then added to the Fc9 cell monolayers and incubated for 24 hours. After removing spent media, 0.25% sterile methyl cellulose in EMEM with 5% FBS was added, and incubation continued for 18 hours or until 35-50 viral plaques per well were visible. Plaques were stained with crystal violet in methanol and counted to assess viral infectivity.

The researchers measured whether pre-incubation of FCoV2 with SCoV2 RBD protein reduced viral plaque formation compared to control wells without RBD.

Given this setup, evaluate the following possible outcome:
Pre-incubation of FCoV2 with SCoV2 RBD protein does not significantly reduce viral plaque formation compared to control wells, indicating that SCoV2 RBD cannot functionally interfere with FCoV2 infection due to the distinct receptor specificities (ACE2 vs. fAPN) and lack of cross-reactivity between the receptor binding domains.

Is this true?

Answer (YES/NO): NO